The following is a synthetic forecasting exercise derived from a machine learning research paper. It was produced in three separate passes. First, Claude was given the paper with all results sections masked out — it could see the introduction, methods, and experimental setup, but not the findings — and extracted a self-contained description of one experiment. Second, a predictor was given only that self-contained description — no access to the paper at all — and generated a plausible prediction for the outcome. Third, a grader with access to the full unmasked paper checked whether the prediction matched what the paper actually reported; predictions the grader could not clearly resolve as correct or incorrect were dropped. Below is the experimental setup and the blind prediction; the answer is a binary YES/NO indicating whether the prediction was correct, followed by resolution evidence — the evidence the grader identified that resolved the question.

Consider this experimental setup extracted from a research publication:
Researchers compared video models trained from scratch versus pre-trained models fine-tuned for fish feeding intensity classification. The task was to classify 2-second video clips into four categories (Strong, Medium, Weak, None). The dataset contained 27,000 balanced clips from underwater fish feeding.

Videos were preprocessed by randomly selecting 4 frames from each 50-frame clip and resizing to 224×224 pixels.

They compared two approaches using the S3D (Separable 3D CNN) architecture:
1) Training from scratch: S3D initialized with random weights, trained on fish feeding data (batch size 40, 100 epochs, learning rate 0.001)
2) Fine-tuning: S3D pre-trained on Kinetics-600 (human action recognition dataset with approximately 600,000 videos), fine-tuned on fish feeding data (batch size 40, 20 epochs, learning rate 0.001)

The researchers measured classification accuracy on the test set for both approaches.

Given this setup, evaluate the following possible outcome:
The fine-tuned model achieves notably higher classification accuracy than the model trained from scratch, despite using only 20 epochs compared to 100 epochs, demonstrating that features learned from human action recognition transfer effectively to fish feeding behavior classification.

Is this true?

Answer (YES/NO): YES